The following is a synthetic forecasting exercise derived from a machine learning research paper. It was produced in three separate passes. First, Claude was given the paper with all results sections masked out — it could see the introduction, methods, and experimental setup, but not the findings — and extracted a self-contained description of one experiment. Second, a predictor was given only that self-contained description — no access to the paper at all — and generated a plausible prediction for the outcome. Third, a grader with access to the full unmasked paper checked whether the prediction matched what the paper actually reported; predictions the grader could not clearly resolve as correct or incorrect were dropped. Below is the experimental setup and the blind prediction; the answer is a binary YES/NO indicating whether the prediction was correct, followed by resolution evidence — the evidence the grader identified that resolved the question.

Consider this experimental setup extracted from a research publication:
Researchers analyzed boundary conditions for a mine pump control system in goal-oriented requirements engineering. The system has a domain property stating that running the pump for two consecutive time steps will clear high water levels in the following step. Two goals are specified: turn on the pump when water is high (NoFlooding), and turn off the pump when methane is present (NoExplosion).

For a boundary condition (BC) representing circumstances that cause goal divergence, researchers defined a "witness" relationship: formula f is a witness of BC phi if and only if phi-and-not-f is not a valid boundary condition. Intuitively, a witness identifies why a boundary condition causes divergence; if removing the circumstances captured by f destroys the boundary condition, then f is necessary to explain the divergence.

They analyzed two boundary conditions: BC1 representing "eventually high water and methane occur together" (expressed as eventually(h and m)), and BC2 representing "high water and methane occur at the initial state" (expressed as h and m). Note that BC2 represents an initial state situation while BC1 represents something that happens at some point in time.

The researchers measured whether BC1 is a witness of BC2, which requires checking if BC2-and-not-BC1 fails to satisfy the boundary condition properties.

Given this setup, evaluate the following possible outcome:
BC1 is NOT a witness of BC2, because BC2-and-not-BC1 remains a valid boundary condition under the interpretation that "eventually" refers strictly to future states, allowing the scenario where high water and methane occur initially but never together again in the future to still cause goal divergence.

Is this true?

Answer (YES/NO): NO